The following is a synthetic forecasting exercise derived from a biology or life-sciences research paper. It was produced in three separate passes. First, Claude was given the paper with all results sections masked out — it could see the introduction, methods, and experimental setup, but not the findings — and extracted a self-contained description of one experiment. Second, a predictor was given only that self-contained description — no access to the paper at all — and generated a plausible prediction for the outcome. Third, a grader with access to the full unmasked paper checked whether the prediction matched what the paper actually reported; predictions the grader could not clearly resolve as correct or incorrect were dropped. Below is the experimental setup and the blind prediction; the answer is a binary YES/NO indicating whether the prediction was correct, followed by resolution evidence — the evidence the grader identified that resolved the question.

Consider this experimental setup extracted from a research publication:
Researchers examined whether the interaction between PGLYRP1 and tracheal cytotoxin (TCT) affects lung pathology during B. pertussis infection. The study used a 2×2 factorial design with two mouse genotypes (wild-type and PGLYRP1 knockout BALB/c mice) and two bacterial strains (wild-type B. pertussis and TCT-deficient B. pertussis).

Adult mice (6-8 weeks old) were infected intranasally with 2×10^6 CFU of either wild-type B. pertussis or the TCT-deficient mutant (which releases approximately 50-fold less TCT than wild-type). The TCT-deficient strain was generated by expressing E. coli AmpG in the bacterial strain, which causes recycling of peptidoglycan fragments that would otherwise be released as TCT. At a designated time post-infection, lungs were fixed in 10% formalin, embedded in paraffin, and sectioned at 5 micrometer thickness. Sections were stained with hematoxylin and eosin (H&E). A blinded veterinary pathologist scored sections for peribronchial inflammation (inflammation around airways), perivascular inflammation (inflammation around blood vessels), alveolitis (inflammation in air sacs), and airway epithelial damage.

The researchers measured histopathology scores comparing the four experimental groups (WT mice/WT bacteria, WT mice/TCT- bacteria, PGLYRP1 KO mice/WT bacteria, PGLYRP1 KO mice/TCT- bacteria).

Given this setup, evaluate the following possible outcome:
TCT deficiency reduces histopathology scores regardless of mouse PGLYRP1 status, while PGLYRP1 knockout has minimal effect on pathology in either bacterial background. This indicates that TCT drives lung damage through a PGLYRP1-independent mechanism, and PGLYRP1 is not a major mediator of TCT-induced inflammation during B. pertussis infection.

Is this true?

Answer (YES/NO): NO